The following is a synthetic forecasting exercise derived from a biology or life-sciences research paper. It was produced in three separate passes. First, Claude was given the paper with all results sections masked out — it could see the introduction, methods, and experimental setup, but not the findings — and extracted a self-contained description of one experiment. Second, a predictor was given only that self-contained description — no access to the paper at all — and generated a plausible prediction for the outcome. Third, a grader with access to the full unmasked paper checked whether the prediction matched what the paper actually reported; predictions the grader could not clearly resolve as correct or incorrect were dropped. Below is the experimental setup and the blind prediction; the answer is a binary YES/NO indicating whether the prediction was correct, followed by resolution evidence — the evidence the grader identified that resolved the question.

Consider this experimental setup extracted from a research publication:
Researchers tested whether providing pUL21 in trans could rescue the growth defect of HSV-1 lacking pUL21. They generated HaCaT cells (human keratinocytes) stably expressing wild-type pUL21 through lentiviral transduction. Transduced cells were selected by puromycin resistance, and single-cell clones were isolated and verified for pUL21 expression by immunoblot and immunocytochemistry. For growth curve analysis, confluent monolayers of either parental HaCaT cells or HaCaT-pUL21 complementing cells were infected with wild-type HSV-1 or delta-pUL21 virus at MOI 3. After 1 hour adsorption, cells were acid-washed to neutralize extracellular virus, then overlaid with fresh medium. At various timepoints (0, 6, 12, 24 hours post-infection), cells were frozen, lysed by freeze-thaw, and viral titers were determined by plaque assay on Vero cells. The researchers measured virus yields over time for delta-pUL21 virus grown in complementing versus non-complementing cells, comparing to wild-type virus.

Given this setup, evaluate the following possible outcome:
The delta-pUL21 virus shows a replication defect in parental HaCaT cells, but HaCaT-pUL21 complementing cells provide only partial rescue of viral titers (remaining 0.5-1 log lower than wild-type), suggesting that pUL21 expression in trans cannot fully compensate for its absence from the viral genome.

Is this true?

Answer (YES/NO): NO